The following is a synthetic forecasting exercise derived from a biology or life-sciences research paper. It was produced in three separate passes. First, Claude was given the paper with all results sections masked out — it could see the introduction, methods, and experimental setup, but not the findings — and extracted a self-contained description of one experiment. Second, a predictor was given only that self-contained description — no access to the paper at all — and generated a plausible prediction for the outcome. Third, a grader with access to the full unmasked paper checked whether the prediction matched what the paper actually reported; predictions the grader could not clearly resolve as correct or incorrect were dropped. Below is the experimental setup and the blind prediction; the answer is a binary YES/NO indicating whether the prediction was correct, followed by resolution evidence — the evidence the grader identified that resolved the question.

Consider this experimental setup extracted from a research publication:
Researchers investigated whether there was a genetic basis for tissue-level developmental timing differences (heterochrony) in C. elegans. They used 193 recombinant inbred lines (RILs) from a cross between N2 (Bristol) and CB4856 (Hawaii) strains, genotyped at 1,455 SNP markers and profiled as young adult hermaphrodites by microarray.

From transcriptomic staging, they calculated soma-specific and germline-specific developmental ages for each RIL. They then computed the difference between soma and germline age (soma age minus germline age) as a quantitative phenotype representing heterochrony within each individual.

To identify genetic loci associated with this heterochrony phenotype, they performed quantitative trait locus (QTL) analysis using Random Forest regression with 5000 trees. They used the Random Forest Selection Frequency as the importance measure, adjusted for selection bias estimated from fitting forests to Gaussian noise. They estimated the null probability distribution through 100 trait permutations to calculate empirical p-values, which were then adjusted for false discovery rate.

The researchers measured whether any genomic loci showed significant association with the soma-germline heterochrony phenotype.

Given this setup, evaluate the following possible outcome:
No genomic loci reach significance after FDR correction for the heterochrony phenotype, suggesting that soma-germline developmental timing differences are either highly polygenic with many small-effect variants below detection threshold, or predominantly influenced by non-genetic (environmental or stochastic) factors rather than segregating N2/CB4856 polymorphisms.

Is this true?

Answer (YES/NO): YES